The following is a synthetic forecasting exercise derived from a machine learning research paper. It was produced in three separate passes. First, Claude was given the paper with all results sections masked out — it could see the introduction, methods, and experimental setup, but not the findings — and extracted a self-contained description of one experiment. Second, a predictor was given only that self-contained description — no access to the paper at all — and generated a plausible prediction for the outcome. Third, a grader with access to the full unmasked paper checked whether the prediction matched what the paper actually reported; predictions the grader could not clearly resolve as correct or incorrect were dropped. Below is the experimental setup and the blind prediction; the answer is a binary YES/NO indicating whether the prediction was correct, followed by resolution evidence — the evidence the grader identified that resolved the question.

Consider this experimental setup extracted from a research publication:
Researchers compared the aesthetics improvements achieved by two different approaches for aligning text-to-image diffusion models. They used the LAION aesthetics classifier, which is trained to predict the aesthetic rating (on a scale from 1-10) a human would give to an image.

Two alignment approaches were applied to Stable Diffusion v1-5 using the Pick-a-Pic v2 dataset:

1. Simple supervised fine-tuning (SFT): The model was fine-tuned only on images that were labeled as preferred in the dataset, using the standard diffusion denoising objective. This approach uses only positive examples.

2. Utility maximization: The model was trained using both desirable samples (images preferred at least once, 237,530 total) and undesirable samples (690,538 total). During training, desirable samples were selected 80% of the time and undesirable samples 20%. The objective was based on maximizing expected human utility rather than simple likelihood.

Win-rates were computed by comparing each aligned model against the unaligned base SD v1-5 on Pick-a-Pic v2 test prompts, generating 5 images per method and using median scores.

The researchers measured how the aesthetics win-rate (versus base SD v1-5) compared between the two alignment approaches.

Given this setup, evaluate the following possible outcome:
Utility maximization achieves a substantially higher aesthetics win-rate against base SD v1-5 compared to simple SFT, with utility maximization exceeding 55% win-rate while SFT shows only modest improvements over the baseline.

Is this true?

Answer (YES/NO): YES